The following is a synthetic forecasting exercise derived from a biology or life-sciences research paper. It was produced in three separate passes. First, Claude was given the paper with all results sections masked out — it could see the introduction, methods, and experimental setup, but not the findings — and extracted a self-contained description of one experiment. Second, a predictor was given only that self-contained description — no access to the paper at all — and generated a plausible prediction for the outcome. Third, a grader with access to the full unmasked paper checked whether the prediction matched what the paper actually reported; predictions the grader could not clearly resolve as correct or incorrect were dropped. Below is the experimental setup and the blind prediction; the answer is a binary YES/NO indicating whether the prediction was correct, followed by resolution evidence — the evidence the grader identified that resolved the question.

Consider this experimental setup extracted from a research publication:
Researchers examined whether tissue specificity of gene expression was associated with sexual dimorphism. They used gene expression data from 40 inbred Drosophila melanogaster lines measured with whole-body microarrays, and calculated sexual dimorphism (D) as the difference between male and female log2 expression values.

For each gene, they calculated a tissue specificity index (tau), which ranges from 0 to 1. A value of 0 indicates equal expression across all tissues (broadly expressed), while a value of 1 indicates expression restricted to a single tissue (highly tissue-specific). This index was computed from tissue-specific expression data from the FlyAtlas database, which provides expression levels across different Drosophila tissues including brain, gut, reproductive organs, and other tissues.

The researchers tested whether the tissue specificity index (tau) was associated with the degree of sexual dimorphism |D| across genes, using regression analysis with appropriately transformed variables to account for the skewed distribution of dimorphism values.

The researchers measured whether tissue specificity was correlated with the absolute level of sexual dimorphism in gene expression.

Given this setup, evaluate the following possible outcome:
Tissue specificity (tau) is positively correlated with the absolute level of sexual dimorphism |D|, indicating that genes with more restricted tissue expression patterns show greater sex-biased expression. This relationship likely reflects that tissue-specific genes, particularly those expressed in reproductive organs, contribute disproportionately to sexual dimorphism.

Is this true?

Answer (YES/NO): YES